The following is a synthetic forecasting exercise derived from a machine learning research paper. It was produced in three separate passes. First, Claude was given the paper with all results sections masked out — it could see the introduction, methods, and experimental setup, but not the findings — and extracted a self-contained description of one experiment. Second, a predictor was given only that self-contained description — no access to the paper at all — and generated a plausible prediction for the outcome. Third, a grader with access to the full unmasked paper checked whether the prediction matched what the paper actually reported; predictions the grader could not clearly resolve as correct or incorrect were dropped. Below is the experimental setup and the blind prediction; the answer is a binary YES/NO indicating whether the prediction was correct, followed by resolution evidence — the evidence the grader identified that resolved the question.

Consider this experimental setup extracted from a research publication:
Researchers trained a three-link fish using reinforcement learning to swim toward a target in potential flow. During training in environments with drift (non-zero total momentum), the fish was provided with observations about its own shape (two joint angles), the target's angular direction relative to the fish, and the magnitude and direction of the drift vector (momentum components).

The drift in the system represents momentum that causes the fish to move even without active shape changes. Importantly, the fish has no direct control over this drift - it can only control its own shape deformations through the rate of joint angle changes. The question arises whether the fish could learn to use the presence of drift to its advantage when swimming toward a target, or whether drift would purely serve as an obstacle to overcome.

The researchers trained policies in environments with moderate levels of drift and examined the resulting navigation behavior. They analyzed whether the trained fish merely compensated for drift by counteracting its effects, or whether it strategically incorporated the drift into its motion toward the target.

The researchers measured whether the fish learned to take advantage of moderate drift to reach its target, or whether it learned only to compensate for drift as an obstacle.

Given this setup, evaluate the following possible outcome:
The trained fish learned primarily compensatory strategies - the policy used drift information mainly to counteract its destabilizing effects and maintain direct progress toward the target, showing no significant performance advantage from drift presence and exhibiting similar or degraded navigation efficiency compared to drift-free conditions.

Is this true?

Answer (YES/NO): NO